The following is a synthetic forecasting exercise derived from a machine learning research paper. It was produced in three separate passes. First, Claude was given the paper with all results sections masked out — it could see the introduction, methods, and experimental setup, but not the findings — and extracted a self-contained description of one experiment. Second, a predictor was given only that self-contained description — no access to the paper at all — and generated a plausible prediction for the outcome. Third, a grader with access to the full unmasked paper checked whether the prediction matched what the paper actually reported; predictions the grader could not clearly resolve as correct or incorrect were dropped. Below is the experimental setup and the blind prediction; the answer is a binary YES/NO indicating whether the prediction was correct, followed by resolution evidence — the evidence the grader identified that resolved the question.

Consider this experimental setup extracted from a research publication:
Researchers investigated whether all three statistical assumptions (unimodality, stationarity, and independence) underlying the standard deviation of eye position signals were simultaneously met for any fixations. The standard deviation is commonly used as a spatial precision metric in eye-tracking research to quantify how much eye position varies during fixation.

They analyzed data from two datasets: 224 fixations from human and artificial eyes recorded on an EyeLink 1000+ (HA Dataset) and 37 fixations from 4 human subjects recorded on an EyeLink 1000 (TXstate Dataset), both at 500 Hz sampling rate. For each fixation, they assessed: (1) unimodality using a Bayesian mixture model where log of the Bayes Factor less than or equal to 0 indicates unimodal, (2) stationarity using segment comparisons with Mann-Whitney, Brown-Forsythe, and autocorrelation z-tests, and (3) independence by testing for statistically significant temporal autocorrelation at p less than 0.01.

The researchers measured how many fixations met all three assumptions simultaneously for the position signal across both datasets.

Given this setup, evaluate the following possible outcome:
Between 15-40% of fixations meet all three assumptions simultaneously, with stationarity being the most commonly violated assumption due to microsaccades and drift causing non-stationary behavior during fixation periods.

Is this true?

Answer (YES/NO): NO